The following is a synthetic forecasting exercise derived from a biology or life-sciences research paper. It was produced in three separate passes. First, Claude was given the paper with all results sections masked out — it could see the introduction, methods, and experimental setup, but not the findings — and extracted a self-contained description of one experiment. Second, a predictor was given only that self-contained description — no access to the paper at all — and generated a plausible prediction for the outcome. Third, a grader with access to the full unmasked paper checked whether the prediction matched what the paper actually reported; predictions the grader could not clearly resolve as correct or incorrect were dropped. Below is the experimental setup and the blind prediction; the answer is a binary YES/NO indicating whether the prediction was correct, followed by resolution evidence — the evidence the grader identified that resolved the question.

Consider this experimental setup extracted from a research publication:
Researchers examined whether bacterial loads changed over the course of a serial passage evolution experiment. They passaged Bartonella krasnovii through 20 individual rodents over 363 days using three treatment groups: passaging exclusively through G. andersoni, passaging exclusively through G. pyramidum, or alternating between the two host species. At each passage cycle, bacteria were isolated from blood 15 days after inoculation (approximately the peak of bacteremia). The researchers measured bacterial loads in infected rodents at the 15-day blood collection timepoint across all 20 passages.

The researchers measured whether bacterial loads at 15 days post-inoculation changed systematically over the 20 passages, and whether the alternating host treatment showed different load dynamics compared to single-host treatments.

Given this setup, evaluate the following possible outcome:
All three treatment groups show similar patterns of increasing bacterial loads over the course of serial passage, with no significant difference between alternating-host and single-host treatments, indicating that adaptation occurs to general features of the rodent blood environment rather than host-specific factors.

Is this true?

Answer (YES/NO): NO